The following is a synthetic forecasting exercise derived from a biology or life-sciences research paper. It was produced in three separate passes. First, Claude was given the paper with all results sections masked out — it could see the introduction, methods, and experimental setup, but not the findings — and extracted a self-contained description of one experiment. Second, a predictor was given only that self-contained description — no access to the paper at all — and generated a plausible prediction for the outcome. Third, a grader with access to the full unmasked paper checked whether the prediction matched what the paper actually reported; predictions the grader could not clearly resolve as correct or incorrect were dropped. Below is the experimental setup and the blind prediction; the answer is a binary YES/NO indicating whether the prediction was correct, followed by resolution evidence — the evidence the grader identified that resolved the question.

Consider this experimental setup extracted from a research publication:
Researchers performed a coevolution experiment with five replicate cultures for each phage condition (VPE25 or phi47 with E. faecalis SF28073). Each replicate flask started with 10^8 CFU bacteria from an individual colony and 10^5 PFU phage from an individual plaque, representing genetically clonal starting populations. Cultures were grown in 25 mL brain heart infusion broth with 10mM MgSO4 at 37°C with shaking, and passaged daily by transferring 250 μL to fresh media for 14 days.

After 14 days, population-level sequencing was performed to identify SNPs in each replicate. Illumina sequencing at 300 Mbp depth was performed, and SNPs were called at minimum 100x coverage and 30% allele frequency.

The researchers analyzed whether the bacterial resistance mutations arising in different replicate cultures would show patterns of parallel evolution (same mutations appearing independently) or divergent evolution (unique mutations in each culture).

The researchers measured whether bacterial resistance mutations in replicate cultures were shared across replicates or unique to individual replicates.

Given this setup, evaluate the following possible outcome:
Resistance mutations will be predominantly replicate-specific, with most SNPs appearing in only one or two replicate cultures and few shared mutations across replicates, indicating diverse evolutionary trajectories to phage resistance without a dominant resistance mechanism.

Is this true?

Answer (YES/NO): NO